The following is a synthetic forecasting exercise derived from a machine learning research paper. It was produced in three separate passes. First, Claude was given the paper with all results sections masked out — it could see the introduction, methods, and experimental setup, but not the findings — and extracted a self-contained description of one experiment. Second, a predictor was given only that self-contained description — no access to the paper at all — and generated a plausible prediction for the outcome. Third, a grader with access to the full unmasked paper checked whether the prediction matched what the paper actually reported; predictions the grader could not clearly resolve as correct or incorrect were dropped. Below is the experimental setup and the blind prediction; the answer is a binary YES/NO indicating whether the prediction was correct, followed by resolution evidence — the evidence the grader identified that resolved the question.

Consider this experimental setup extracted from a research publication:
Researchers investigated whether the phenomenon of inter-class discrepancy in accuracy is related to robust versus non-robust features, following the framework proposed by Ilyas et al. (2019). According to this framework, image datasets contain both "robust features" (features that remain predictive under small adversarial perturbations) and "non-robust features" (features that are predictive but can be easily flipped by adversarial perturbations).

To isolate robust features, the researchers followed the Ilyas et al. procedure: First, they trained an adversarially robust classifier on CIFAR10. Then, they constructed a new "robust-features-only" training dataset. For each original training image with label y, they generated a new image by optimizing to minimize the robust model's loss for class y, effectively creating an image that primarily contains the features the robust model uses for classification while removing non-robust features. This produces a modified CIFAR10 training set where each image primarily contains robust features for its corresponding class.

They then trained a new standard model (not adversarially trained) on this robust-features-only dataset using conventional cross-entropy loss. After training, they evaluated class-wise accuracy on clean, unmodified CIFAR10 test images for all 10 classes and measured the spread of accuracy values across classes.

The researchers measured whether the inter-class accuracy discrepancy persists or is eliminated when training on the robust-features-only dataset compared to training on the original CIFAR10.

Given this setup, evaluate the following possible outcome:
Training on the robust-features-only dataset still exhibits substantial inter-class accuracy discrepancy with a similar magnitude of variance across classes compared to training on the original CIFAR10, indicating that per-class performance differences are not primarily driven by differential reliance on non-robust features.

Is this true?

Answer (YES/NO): YES